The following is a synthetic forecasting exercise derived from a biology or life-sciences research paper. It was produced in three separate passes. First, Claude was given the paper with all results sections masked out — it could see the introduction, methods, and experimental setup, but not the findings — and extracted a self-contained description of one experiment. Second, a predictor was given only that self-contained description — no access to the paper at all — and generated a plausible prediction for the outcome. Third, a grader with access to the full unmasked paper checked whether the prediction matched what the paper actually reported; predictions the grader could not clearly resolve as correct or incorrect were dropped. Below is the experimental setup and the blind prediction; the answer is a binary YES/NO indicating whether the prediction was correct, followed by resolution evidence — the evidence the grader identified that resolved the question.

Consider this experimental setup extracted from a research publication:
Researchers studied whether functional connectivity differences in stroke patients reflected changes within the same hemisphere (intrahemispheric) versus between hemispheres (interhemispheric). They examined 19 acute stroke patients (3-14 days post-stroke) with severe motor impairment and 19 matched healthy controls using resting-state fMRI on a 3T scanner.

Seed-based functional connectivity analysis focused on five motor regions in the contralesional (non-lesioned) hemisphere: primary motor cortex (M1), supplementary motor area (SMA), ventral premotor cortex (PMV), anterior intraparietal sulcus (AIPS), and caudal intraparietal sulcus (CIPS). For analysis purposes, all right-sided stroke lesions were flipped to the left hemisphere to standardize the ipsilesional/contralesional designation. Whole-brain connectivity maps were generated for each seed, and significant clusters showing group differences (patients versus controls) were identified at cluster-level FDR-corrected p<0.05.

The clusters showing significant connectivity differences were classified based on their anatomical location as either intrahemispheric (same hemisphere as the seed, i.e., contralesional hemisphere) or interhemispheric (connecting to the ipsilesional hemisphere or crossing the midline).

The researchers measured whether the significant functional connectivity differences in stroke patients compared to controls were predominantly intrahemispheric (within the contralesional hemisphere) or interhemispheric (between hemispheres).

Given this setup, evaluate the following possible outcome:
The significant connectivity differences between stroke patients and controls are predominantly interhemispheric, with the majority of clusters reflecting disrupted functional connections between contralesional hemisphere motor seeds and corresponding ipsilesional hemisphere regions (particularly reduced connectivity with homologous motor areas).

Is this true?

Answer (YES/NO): NO